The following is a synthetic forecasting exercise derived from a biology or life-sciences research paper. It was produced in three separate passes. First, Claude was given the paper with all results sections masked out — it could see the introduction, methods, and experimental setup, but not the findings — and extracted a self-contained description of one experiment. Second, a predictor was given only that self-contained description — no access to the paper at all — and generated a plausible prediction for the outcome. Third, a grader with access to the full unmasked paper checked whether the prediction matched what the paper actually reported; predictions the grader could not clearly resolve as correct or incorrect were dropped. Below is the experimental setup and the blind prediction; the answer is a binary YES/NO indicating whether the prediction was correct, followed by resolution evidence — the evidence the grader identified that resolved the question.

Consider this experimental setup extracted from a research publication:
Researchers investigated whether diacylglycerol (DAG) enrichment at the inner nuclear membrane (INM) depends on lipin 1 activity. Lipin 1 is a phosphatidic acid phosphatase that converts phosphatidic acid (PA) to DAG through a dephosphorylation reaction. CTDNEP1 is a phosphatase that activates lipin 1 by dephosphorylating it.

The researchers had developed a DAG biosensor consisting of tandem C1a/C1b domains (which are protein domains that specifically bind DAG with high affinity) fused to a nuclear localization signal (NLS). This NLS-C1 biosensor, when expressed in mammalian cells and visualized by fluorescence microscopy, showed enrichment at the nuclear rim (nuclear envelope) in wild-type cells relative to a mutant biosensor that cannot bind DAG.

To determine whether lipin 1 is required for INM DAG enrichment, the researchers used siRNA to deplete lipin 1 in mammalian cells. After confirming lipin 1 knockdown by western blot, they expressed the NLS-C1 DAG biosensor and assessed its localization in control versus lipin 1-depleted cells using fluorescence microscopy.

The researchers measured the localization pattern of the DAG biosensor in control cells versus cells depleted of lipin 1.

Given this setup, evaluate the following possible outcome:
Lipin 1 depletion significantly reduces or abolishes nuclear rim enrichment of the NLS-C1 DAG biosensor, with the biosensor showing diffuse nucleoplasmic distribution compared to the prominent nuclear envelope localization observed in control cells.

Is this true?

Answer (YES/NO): NO